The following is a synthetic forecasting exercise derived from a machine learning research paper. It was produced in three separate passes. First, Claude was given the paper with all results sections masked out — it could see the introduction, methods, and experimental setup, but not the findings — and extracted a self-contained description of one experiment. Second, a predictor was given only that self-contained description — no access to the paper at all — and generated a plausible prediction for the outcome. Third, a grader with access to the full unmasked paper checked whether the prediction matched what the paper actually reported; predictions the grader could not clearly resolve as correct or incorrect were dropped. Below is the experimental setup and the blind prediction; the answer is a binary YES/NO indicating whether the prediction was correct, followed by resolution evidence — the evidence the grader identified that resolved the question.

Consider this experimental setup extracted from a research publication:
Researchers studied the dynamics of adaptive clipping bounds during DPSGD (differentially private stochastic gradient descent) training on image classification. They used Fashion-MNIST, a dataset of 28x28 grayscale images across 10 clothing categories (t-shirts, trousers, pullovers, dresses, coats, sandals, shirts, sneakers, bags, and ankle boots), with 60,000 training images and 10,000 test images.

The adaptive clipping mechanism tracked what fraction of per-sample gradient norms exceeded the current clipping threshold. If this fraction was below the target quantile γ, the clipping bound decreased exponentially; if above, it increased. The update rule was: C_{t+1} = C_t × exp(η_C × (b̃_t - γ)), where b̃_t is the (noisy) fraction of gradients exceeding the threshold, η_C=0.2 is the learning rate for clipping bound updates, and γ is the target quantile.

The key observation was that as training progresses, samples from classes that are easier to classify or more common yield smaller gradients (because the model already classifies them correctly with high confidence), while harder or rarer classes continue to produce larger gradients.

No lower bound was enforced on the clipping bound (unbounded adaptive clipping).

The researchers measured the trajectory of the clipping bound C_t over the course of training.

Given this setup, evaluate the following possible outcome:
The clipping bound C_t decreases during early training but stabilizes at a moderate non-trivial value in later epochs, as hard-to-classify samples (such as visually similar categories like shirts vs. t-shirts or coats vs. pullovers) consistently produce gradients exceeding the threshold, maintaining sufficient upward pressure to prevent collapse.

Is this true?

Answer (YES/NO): NO